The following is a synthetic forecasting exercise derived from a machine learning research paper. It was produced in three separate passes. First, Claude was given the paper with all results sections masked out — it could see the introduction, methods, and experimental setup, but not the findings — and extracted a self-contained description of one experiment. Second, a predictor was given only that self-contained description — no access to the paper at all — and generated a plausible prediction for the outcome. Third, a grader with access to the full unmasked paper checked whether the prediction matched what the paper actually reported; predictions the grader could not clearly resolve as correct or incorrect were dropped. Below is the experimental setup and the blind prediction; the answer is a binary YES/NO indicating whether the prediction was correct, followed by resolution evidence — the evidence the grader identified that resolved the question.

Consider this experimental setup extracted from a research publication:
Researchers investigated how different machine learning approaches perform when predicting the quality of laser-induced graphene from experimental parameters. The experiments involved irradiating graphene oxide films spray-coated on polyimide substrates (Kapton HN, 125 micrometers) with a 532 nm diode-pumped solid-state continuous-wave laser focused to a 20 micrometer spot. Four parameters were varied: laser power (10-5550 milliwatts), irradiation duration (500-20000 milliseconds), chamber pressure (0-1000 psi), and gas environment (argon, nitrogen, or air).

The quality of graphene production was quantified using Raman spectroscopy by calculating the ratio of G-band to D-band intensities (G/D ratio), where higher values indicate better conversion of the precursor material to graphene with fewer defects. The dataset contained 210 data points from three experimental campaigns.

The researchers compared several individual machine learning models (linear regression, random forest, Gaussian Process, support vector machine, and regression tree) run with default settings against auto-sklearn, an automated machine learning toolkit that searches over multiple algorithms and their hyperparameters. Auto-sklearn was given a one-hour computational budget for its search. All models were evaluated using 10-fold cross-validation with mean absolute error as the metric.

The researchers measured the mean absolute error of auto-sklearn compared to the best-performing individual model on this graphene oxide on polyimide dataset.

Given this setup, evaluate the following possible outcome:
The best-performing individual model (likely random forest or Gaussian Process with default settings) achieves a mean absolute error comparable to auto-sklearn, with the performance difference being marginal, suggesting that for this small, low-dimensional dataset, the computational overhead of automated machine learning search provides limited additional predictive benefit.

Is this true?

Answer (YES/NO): YES